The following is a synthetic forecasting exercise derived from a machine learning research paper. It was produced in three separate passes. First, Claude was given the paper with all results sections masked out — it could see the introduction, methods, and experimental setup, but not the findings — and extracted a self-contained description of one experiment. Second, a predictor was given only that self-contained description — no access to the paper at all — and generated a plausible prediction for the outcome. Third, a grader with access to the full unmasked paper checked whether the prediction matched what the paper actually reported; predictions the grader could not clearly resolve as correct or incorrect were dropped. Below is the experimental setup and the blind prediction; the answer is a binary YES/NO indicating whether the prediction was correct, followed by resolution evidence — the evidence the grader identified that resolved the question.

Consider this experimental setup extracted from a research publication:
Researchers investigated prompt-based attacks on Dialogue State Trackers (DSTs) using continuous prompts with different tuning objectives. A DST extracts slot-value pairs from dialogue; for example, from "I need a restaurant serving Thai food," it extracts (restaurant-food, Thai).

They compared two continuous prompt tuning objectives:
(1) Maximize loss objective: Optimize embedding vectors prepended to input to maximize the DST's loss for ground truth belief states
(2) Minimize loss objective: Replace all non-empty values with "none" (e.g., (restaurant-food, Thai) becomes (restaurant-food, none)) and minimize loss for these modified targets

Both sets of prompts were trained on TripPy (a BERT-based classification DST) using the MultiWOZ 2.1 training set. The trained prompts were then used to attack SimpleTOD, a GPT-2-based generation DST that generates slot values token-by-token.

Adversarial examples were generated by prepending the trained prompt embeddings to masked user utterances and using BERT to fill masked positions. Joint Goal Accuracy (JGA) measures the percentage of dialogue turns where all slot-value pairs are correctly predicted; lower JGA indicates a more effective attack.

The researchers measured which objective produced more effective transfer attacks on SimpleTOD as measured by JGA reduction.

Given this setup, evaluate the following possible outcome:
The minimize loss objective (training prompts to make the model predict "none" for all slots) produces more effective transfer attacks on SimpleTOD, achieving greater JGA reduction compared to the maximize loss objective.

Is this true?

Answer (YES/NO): NO